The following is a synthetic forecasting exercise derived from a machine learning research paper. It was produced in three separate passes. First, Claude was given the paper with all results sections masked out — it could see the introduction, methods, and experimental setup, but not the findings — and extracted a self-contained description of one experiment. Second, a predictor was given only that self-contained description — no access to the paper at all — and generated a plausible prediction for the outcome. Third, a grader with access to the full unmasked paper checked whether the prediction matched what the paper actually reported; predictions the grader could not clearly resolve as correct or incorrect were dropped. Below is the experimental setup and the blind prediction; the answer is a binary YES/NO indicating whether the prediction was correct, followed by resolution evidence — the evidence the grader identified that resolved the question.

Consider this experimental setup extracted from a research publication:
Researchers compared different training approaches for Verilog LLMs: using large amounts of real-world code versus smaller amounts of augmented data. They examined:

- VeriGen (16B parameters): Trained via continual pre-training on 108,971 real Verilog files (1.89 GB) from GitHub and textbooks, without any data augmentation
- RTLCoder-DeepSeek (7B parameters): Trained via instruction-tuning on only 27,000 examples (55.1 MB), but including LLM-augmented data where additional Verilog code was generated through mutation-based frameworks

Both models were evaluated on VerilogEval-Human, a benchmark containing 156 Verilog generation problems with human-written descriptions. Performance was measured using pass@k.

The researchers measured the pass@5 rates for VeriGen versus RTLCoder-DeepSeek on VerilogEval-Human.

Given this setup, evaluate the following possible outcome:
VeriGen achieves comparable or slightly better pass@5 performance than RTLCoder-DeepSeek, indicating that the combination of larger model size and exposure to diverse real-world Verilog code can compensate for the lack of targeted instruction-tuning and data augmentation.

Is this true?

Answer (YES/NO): NO